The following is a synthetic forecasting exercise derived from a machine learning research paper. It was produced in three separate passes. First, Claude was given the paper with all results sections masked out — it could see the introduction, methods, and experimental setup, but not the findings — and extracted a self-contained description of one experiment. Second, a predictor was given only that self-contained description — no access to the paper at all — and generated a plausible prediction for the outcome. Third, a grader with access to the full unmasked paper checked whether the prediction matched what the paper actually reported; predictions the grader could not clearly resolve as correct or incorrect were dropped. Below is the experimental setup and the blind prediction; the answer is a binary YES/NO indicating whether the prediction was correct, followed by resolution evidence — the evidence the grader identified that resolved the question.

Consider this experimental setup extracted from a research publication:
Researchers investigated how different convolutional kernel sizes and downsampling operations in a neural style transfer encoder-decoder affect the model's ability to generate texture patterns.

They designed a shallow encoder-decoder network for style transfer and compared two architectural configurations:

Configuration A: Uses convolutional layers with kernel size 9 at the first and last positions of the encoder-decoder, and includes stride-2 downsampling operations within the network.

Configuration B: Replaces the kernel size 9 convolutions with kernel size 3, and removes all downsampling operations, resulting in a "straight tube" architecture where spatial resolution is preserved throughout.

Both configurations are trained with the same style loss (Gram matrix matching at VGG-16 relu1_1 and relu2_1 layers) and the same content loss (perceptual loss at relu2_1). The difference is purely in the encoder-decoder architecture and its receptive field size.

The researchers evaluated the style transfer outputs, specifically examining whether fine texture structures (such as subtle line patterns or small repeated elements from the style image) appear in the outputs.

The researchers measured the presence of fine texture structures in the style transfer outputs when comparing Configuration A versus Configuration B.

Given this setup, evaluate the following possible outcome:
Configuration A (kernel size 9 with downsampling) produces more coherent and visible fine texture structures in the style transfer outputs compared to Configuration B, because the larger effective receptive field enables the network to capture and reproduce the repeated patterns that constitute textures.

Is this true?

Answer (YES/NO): YES